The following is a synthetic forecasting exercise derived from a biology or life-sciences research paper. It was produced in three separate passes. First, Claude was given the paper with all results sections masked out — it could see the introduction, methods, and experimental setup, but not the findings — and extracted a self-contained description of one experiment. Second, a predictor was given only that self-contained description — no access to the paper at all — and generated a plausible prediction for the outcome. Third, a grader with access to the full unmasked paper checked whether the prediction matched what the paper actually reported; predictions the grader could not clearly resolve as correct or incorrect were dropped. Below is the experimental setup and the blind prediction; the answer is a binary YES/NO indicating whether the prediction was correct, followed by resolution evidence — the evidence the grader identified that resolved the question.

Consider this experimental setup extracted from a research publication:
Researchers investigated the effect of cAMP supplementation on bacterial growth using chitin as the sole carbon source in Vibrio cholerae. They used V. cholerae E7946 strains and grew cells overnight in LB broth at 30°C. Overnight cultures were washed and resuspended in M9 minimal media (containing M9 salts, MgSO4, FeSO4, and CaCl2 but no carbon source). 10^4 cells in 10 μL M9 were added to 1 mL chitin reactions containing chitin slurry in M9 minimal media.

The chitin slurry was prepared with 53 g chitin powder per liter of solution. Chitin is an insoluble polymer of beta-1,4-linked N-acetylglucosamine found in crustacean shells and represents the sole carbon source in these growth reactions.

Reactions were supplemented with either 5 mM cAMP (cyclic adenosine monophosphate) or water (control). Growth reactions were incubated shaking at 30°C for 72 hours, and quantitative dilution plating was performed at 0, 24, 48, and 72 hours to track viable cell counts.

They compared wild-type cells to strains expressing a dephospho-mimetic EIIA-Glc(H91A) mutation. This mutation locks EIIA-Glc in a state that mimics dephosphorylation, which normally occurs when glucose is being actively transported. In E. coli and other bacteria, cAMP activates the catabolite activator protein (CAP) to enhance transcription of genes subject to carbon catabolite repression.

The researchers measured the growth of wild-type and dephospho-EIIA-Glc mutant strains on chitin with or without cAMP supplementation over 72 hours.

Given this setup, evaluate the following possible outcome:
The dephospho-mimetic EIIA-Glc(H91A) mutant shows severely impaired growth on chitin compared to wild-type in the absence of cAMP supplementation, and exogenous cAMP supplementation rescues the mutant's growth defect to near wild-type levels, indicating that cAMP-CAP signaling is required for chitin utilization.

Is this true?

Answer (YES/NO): NO